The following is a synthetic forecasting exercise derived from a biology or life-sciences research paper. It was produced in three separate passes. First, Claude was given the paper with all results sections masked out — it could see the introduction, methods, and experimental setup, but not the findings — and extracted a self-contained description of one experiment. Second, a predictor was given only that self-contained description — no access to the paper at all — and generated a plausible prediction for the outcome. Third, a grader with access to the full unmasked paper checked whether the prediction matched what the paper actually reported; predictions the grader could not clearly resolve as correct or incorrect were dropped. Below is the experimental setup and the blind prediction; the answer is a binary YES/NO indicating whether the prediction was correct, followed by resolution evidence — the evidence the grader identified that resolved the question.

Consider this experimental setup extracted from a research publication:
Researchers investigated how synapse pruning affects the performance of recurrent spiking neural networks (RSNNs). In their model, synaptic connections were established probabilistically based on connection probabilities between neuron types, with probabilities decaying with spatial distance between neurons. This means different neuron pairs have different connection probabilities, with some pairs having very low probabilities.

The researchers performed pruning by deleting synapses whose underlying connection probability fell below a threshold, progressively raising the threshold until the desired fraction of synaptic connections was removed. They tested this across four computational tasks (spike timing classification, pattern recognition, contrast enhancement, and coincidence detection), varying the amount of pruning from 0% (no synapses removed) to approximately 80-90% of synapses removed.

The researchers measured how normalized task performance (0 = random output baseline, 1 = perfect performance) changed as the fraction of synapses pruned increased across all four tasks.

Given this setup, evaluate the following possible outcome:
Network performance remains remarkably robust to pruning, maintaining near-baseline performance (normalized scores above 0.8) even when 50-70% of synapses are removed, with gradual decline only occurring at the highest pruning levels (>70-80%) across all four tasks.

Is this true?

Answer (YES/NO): NO